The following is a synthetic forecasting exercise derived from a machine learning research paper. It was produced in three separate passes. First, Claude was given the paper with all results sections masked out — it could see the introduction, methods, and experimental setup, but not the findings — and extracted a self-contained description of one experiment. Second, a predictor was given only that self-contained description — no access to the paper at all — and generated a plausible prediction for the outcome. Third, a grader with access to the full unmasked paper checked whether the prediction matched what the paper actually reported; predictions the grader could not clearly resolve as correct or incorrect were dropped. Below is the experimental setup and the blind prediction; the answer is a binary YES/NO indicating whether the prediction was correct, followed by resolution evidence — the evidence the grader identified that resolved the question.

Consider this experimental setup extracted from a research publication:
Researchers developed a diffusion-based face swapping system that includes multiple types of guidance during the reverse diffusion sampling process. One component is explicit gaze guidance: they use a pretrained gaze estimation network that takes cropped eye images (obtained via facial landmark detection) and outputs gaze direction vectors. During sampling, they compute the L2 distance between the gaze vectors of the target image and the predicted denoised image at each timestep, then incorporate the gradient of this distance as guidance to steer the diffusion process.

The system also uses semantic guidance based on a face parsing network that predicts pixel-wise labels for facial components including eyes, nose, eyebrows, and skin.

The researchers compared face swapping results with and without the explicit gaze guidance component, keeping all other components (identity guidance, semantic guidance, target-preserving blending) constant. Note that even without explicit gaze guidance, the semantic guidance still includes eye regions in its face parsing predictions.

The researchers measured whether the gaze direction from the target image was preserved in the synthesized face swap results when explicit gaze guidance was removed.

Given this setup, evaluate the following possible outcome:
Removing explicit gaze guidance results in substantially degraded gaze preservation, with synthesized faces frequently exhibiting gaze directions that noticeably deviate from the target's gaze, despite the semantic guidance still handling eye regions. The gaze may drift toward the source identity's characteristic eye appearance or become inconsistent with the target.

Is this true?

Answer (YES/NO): YES